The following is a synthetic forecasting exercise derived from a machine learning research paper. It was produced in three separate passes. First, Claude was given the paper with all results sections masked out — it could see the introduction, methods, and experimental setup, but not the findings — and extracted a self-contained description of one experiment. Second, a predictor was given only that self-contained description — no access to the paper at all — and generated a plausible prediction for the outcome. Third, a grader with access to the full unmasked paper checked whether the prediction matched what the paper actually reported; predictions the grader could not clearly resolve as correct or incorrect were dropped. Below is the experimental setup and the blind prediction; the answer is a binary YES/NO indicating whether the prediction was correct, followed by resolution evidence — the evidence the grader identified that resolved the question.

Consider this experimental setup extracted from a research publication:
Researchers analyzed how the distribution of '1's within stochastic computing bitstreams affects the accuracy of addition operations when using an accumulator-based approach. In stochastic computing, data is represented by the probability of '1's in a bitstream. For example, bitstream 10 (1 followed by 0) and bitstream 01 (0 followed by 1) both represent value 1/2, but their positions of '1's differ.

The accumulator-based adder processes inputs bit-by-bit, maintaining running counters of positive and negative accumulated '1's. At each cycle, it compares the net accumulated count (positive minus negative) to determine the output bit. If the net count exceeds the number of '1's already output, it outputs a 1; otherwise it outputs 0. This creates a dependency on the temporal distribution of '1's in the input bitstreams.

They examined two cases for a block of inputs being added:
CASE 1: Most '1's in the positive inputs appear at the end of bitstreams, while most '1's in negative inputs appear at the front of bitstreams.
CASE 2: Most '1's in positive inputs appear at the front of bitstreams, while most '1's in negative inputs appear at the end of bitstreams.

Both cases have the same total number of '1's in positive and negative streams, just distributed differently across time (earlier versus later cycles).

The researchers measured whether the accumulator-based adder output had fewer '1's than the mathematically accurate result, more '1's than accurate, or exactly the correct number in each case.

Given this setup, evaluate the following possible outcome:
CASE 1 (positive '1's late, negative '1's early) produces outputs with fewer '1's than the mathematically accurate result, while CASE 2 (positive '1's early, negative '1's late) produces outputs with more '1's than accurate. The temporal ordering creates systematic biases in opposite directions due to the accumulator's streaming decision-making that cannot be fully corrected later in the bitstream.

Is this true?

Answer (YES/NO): YES